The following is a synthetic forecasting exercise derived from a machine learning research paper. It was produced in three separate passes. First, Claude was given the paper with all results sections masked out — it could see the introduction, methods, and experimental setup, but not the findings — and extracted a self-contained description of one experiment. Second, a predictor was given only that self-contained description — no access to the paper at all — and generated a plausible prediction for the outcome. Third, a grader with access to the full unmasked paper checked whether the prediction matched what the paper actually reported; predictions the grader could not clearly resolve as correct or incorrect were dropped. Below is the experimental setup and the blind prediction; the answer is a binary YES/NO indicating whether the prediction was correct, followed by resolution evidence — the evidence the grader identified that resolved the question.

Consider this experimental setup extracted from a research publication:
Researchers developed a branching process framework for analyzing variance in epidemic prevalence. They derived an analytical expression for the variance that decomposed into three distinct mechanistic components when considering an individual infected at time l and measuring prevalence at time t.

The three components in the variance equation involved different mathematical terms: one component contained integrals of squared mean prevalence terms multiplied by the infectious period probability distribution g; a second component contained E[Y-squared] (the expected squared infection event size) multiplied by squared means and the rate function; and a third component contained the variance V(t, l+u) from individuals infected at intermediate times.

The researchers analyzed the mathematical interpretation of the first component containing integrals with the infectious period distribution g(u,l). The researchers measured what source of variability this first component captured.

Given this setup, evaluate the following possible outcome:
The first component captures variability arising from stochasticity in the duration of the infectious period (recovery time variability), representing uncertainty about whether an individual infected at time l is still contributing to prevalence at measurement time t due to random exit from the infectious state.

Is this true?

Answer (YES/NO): YES